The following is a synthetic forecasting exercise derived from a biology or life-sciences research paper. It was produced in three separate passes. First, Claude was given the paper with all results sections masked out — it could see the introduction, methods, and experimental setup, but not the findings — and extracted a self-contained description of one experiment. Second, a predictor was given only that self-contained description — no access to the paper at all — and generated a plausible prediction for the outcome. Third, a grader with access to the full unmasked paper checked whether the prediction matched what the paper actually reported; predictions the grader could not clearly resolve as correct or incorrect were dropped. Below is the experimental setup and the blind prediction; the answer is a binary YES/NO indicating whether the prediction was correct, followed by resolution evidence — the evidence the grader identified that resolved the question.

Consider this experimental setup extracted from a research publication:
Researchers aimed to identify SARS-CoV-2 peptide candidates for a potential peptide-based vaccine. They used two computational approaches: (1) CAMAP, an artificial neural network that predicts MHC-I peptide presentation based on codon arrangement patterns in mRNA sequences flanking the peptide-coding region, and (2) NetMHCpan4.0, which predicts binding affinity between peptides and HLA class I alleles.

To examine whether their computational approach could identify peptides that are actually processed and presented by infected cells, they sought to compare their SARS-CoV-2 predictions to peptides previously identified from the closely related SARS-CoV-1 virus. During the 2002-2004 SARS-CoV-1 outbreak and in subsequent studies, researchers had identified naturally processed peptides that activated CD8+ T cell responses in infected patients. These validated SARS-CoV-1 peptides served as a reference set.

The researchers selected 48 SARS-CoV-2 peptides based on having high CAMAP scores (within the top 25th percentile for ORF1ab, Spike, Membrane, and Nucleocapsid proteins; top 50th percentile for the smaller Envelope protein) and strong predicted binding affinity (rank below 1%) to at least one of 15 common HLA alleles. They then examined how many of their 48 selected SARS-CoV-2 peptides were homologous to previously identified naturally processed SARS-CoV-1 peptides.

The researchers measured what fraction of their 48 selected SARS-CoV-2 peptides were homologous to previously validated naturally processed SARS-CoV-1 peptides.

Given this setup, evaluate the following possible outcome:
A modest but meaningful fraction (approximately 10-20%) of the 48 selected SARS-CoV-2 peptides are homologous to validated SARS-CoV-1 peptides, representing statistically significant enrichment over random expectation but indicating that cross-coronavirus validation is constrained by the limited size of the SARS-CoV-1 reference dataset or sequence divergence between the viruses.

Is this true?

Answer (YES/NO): NO